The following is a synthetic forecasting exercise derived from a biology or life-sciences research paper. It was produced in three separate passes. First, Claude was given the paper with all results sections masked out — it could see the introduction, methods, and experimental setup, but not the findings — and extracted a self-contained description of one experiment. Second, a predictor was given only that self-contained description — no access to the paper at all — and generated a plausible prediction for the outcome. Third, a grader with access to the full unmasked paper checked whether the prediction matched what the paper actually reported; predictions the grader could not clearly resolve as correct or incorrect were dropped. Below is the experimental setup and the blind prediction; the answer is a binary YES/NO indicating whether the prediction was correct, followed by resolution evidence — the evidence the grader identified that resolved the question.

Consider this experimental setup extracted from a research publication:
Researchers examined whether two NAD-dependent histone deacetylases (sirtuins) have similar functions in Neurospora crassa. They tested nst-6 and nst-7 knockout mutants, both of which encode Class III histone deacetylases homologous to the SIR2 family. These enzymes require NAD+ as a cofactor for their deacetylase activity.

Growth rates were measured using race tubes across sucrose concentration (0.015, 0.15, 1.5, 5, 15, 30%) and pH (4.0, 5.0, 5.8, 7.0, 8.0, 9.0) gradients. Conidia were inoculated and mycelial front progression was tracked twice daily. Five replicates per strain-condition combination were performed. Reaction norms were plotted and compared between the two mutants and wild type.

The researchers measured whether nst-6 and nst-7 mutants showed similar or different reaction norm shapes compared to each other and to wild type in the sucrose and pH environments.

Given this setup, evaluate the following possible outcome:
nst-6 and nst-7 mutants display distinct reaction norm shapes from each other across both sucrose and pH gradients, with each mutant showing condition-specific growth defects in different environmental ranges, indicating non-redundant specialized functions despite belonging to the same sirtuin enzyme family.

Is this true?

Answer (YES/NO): NO